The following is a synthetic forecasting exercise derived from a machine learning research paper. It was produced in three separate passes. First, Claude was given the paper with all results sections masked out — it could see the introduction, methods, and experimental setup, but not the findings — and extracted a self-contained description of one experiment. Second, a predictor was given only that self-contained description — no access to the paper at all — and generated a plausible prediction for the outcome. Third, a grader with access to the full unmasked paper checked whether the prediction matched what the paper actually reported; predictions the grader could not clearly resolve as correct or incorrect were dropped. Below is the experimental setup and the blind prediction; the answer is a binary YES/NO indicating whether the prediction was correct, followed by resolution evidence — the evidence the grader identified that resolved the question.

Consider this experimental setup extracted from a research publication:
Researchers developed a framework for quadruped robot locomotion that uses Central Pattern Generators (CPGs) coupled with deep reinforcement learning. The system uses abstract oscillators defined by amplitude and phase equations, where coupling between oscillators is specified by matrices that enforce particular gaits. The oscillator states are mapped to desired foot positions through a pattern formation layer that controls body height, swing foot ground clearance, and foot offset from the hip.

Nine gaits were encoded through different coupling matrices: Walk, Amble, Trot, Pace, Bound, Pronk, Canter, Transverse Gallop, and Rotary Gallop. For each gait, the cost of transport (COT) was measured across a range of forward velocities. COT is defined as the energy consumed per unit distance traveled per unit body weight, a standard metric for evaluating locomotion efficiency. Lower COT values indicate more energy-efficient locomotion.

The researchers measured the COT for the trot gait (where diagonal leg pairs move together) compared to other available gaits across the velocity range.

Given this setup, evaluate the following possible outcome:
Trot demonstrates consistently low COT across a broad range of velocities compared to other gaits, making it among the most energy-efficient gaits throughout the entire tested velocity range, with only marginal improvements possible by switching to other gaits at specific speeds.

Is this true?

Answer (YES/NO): NO